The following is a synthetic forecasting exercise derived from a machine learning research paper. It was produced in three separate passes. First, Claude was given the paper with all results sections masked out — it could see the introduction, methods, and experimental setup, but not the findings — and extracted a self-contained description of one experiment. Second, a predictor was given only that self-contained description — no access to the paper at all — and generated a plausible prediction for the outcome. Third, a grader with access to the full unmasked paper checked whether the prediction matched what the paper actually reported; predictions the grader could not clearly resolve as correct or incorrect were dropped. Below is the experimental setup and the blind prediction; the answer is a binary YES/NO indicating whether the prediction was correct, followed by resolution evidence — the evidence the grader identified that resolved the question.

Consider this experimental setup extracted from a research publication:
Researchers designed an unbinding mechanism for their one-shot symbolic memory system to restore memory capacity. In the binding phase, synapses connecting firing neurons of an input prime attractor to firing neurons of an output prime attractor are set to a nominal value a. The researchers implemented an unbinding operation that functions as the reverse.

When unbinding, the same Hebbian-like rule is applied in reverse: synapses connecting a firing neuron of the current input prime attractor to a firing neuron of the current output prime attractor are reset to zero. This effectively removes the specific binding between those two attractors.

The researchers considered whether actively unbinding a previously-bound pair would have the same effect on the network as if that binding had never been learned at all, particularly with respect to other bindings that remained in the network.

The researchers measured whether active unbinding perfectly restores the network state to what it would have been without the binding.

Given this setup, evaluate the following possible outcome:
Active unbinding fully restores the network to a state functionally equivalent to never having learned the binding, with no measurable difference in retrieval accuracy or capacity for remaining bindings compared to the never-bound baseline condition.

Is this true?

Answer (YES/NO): NO